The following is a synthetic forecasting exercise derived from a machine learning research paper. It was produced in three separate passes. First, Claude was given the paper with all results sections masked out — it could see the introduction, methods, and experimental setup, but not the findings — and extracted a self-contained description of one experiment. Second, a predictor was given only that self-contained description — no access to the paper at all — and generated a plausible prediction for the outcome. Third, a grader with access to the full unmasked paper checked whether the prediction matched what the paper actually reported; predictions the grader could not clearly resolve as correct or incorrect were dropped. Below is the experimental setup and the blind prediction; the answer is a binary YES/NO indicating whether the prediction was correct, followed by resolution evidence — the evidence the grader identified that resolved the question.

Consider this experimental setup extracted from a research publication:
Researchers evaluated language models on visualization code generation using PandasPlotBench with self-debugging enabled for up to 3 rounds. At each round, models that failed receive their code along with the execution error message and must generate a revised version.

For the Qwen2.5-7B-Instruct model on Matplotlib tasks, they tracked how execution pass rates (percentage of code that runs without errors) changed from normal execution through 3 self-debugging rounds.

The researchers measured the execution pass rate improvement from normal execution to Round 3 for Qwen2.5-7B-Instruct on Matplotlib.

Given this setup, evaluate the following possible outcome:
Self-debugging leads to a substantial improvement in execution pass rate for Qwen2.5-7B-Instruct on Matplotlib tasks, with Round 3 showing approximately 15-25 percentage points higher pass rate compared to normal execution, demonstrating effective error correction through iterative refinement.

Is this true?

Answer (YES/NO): NO